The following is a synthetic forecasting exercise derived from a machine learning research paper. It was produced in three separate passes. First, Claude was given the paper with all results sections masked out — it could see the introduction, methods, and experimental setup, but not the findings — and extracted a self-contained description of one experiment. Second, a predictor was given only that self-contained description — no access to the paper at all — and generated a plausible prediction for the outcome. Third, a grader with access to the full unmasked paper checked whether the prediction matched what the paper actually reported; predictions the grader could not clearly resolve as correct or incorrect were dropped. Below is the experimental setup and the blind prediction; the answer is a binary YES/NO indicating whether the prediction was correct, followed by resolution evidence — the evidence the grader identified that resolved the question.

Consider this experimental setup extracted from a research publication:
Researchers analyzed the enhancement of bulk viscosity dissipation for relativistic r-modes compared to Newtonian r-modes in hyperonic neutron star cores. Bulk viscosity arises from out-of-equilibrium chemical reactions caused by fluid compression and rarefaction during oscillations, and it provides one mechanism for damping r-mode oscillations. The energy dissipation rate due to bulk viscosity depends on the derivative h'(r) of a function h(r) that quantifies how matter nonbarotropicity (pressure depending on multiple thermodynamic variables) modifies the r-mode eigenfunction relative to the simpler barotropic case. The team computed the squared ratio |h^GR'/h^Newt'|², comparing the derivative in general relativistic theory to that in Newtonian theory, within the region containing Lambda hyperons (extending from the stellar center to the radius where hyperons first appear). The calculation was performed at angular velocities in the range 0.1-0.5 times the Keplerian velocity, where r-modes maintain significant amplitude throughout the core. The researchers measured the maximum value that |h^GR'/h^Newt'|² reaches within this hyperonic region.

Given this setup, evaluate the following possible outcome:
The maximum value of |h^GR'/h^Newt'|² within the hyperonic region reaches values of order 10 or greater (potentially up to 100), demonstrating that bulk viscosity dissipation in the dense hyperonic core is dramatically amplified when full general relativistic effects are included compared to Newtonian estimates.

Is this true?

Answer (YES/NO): NO